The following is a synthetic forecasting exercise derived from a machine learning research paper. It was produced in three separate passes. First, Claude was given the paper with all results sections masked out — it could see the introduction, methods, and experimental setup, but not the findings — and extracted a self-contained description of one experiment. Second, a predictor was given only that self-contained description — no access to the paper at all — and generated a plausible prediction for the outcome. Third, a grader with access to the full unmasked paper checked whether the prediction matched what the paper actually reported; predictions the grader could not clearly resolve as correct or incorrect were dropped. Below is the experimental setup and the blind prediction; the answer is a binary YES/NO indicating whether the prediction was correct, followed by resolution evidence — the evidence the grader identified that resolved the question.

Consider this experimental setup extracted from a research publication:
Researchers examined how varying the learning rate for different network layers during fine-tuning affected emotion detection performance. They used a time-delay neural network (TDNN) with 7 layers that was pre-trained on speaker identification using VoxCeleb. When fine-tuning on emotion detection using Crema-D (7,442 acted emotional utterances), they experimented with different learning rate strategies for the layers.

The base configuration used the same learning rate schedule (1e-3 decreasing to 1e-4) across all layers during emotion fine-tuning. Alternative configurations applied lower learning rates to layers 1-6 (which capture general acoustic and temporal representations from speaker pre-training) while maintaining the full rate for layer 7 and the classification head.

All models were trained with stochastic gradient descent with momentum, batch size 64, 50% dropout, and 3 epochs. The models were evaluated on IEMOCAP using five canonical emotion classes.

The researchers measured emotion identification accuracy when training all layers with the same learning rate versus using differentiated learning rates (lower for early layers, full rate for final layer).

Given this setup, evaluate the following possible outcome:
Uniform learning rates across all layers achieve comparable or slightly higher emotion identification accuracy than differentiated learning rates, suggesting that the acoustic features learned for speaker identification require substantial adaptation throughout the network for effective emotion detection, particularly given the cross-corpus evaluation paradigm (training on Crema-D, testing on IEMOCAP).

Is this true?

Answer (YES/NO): NO